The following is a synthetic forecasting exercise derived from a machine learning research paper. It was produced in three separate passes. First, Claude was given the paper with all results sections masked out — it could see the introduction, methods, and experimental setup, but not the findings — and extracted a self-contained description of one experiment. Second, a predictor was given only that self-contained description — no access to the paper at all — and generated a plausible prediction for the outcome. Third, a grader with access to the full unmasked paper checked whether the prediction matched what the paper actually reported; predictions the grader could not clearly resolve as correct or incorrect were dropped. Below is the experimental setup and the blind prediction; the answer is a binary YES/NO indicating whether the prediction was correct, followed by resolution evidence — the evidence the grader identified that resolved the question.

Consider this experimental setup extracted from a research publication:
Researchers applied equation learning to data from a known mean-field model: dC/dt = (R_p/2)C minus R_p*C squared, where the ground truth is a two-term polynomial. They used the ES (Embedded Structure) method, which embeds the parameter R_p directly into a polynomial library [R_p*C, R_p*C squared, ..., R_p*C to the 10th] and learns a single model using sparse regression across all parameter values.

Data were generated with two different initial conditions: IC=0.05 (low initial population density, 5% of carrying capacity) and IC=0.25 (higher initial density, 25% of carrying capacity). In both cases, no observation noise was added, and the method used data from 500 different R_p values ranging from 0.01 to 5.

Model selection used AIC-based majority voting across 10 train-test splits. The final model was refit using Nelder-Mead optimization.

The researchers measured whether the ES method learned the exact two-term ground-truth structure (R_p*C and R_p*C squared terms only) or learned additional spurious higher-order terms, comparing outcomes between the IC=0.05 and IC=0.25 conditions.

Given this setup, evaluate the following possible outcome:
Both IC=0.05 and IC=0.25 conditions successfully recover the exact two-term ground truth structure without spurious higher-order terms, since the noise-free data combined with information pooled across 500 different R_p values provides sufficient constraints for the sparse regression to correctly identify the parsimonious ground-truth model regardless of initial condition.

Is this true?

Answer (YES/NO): NO